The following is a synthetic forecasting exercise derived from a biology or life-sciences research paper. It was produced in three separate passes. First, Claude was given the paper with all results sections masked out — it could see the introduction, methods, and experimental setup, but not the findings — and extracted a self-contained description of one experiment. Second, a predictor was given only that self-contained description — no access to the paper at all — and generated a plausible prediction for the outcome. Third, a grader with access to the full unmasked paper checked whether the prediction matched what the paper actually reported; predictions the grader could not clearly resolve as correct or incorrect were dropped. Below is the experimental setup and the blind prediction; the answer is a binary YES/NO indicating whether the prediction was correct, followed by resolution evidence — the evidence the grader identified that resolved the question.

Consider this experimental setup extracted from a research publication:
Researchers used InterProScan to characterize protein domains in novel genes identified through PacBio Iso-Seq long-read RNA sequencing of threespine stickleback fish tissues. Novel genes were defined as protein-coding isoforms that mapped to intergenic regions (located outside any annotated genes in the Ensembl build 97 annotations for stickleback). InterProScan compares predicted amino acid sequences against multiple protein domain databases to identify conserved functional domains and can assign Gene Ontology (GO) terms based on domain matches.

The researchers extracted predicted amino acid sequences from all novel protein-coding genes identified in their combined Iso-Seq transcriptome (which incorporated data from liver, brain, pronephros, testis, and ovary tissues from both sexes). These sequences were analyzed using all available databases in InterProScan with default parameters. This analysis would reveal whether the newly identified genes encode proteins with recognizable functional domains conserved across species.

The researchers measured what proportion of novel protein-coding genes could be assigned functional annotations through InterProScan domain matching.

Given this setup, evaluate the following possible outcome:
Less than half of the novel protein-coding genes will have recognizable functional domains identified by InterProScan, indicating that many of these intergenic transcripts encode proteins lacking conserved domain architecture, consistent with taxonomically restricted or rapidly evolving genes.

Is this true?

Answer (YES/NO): NO